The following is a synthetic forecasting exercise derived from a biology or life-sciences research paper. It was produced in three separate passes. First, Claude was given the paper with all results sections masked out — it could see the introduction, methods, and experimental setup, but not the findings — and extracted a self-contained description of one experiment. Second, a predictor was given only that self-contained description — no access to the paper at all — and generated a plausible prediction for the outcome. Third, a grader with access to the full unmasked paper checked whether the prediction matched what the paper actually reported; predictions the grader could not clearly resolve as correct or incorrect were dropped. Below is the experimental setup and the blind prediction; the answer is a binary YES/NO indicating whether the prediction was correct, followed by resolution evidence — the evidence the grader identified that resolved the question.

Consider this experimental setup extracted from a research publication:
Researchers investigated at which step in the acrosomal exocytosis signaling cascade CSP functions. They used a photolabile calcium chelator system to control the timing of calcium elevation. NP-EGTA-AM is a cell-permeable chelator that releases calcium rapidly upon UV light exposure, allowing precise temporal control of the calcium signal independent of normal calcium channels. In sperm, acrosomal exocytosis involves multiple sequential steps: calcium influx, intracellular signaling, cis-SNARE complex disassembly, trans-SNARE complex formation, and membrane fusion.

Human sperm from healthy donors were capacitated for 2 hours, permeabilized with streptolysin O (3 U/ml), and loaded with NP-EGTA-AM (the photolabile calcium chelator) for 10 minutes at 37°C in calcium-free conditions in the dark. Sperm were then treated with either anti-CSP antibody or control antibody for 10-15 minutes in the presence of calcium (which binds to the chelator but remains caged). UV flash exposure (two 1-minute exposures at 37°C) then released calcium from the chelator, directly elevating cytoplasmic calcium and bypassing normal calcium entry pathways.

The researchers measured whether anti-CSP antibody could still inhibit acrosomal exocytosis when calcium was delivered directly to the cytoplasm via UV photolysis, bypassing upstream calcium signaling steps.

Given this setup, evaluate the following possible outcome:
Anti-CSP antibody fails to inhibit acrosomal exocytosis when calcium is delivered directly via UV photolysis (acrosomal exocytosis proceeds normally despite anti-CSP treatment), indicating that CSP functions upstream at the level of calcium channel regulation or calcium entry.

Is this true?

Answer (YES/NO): NO